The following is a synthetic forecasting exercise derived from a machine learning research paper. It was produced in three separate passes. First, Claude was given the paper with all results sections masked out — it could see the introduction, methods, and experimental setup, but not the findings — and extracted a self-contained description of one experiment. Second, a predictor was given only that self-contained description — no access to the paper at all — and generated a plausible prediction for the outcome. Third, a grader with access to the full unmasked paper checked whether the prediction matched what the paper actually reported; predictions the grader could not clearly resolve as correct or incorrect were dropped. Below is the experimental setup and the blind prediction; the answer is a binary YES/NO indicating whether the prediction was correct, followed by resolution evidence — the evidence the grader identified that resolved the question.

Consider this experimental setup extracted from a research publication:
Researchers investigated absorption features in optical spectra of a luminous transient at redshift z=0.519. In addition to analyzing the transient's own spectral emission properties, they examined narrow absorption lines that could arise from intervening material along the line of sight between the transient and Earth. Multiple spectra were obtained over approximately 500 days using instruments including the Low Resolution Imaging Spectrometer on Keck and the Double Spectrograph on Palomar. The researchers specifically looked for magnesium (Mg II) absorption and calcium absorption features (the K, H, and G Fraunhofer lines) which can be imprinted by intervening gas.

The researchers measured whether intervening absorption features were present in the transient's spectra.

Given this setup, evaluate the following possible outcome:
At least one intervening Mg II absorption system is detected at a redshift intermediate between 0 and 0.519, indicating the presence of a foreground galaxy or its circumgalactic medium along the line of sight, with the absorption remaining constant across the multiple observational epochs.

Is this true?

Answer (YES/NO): NO